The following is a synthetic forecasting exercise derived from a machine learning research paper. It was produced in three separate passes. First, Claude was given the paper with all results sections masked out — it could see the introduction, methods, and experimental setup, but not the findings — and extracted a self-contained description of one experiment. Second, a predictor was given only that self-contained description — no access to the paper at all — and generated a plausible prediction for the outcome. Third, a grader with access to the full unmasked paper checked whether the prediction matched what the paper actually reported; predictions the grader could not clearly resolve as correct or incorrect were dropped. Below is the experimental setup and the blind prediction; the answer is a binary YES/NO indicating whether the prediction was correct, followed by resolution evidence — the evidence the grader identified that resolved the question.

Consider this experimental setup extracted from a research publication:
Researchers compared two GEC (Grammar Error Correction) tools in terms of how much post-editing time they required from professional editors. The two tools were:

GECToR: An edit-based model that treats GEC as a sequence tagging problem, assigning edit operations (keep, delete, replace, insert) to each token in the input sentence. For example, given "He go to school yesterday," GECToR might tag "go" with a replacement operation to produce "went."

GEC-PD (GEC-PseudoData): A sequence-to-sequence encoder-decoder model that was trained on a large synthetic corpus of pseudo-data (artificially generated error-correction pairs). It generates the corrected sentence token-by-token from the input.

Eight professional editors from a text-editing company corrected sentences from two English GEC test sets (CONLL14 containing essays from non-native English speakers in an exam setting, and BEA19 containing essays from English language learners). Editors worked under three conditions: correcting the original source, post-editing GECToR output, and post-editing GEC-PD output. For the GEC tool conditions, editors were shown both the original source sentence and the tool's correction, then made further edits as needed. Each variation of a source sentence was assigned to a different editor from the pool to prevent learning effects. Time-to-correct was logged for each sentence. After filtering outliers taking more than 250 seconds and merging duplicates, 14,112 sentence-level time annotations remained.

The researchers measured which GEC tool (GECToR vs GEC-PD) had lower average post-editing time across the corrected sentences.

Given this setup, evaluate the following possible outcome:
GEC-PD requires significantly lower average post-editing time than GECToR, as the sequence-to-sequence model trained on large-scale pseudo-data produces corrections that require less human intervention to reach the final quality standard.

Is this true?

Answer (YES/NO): NO